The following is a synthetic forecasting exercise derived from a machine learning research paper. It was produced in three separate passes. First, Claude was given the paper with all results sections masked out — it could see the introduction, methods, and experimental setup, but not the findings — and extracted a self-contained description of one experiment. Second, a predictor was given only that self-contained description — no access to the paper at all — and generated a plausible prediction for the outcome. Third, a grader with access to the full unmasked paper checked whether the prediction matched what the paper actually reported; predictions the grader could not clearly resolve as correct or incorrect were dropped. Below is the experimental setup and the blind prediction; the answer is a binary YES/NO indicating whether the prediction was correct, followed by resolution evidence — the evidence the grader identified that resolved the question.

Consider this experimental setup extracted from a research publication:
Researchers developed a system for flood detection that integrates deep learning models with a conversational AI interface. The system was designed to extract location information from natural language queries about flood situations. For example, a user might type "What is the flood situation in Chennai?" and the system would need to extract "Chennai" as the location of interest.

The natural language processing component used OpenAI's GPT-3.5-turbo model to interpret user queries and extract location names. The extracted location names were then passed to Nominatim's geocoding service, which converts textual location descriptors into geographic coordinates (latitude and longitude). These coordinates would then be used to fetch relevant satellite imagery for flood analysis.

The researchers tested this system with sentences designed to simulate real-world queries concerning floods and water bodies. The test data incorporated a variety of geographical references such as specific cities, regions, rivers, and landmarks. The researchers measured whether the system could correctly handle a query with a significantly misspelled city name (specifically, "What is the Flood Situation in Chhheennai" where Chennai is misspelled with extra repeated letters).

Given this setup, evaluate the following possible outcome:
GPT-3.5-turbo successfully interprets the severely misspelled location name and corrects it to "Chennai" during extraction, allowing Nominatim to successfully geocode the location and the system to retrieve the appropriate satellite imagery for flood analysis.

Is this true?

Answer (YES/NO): YES